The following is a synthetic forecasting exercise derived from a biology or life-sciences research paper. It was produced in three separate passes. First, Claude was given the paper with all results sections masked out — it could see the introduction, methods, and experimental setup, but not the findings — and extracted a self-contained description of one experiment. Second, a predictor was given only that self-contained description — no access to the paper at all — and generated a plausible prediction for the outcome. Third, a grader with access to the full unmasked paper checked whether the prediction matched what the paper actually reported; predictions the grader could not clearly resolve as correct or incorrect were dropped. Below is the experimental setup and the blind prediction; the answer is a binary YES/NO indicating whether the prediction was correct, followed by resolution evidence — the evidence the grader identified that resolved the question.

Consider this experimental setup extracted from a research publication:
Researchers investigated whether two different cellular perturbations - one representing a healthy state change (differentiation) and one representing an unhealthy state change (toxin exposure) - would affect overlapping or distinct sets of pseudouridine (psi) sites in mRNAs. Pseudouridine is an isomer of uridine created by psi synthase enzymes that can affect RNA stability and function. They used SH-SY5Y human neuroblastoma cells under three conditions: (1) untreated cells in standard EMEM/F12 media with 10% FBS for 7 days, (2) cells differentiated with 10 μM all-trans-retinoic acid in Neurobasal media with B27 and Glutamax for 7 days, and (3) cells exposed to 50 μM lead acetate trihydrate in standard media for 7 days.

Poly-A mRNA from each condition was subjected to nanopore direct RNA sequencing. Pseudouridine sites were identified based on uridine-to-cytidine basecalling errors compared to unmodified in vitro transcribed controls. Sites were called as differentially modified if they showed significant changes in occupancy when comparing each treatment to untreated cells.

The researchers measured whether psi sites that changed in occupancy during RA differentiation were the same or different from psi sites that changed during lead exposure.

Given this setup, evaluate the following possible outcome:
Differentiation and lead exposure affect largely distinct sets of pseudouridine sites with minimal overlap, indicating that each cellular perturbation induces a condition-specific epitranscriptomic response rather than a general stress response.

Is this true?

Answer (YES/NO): NO